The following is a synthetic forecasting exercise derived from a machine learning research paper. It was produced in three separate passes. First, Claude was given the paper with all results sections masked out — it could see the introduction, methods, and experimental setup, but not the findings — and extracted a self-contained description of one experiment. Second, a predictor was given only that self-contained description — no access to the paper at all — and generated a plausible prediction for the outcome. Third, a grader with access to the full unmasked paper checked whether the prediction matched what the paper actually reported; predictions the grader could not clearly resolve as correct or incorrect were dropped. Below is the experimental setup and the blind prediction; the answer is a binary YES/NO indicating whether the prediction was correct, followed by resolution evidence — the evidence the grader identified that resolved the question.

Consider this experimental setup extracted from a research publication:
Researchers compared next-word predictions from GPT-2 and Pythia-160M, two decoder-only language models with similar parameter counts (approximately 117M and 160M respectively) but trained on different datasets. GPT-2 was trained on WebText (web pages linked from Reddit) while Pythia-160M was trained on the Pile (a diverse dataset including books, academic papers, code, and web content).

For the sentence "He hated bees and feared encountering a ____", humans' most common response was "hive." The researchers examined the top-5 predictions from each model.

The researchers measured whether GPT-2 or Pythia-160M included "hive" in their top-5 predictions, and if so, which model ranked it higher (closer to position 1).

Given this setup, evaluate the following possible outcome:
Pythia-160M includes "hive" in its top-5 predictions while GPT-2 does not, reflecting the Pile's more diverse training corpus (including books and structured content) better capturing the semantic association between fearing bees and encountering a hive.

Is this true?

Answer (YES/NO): NO